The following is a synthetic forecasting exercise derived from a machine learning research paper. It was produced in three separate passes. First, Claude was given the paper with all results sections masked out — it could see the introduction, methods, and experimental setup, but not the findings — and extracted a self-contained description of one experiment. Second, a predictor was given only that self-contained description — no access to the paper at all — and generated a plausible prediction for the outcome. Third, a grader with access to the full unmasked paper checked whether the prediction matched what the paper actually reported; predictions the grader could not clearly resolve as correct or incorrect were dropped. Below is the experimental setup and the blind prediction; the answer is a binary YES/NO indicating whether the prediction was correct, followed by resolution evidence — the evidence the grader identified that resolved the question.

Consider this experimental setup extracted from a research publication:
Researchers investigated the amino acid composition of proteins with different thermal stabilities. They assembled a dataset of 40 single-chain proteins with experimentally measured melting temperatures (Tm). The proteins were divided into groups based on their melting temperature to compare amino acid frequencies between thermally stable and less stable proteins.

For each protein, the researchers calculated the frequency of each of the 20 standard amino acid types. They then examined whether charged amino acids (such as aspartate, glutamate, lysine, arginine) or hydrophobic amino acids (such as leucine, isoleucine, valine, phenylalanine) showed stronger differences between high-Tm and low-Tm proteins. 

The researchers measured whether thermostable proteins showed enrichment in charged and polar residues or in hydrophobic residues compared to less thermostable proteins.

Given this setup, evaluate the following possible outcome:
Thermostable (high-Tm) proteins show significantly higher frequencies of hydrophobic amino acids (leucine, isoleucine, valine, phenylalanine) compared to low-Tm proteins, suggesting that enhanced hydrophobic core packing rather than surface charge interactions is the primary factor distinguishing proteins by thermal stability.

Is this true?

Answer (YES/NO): NO